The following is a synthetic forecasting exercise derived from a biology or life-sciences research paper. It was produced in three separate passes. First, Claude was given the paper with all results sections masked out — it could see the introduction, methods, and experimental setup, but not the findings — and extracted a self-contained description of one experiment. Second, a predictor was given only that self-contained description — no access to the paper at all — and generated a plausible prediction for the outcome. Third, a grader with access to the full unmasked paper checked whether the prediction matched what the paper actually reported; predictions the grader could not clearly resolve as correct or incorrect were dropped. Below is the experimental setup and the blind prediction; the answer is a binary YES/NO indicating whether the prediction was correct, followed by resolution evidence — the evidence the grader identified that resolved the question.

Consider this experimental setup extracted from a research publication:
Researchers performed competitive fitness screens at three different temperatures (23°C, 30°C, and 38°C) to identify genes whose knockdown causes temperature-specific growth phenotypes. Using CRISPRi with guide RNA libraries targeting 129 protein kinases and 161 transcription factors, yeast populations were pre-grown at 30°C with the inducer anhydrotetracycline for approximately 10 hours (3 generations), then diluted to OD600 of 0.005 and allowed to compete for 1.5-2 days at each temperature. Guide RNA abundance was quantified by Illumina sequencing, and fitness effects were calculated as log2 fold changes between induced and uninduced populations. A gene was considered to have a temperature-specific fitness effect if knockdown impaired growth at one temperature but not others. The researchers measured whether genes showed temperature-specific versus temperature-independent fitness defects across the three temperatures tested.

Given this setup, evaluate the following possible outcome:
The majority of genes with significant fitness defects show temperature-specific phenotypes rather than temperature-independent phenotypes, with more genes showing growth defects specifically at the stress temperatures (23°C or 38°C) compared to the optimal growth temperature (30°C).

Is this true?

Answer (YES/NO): NO